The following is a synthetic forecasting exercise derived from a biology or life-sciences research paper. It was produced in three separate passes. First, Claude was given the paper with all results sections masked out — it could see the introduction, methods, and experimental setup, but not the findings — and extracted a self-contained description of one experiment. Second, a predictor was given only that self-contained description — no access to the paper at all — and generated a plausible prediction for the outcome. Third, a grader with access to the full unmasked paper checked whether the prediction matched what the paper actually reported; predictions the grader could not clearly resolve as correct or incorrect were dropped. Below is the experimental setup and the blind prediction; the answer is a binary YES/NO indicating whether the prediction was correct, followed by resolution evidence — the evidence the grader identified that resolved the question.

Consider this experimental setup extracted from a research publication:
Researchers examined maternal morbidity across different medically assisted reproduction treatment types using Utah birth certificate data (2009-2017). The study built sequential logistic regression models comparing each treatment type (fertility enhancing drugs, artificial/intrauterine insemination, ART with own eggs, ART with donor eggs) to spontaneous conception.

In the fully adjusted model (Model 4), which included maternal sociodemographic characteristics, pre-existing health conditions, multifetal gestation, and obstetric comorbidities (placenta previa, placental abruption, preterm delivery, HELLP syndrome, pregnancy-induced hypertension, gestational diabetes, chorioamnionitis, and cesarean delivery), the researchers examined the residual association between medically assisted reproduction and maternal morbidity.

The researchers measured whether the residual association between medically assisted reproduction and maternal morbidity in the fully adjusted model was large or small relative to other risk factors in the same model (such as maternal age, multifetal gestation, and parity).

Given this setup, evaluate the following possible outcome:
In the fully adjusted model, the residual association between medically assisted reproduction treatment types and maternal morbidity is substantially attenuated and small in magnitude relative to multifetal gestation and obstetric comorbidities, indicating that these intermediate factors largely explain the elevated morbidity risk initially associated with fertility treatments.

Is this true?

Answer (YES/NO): YES